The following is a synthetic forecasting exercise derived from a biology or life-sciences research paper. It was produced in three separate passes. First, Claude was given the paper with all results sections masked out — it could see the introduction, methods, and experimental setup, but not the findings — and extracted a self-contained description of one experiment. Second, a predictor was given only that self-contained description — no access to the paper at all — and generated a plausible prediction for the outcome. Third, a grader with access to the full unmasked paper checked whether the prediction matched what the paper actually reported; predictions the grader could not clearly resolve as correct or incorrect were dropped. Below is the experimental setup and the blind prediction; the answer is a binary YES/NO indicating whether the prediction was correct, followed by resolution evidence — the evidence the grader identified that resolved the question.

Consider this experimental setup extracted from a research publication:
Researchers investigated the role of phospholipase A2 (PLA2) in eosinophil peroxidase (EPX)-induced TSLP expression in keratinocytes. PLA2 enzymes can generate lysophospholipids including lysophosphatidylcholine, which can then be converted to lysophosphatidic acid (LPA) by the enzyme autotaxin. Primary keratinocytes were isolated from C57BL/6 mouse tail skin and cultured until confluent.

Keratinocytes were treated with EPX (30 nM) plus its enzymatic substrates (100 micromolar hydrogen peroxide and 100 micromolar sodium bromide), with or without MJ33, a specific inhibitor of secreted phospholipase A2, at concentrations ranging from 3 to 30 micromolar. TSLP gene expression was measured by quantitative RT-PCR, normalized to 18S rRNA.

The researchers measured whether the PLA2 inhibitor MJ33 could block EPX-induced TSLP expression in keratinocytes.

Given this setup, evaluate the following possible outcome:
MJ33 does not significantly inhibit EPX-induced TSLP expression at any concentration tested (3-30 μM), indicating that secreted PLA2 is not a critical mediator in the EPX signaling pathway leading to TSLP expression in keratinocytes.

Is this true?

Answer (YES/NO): NO